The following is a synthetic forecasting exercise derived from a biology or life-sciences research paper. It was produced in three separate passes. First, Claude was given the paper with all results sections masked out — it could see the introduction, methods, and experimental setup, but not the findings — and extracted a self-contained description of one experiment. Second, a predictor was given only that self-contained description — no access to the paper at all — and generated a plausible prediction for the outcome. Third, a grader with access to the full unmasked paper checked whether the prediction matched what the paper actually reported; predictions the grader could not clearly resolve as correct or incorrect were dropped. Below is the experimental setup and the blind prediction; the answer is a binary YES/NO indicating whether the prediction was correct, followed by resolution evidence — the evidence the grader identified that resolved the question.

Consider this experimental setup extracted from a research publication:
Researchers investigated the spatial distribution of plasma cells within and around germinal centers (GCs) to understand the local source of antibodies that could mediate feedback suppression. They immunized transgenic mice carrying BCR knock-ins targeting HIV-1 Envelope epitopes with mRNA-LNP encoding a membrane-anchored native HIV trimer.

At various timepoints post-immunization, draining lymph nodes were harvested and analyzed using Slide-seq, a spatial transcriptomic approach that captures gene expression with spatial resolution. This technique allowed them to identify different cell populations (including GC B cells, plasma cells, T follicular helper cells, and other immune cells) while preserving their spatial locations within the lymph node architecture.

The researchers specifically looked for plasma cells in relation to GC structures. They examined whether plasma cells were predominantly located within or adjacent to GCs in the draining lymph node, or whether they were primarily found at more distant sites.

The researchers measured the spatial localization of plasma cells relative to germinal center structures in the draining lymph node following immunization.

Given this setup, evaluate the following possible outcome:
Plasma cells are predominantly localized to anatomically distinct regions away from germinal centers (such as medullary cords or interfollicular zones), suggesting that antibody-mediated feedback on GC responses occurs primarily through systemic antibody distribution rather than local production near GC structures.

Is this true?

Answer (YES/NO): NO